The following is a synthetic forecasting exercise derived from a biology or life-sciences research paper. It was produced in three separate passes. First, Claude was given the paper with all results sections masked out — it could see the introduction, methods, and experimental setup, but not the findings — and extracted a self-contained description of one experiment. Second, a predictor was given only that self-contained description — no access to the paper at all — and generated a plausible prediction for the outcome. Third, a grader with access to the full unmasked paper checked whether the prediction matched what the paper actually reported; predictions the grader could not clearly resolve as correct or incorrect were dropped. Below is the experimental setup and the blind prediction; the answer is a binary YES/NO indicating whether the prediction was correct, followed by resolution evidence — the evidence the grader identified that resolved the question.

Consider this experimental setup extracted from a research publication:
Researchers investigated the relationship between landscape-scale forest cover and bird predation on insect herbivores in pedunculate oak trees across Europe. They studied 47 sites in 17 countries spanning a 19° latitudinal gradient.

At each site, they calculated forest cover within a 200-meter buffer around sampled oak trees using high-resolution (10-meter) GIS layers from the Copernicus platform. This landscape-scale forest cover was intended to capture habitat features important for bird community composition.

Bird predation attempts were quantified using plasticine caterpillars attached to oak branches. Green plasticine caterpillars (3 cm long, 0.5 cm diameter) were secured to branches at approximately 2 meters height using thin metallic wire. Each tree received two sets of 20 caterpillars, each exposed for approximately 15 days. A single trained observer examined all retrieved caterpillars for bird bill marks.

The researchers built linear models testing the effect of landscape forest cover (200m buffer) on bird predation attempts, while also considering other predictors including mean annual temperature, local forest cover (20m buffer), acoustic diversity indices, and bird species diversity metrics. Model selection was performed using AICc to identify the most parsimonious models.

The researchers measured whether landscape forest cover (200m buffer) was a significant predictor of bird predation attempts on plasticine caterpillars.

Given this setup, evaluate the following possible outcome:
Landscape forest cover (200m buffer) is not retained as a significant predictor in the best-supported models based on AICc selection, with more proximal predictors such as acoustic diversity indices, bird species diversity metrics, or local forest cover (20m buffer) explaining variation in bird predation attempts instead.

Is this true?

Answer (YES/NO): NO